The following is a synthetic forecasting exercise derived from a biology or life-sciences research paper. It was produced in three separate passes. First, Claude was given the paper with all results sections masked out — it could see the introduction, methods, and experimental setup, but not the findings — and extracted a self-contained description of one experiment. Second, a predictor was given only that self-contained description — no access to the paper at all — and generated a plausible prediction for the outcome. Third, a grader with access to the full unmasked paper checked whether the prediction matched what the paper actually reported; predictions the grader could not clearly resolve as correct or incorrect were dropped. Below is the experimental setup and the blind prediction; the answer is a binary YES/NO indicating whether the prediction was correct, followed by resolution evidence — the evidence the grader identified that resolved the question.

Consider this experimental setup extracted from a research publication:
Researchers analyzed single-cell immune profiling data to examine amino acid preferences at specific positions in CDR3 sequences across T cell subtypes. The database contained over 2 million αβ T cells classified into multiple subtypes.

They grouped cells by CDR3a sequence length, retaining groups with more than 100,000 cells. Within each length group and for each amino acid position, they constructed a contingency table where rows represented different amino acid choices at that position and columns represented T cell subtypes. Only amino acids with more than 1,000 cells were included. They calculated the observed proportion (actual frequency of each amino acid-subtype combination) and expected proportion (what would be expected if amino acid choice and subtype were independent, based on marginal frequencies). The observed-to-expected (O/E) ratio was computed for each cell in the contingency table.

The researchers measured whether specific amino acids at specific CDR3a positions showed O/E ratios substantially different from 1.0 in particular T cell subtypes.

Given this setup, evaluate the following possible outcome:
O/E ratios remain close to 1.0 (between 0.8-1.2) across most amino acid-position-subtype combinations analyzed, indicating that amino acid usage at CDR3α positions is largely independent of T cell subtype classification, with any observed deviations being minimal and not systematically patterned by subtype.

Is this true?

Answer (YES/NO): NO